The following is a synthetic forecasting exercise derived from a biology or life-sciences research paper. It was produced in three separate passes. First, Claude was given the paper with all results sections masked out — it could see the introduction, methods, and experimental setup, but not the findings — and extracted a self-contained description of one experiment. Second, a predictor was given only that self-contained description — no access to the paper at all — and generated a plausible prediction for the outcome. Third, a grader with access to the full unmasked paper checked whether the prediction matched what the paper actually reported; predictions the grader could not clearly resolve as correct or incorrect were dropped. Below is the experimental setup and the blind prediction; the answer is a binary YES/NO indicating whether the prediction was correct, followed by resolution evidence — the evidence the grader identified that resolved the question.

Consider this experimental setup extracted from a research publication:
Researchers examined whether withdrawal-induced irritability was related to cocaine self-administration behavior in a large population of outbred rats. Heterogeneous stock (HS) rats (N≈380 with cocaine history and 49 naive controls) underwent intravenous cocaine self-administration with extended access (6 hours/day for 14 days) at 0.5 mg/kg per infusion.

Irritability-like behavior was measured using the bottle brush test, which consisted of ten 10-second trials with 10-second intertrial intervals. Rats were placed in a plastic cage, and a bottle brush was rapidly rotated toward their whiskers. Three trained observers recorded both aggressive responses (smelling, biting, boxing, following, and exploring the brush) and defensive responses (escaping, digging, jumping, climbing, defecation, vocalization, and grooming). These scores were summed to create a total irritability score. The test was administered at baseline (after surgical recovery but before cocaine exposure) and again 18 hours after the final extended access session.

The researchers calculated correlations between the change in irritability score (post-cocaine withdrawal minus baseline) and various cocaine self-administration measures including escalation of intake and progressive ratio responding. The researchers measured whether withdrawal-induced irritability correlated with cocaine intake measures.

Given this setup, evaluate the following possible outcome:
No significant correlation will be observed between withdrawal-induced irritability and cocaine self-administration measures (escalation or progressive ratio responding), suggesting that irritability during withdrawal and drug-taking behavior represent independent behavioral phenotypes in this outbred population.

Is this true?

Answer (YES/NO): YES